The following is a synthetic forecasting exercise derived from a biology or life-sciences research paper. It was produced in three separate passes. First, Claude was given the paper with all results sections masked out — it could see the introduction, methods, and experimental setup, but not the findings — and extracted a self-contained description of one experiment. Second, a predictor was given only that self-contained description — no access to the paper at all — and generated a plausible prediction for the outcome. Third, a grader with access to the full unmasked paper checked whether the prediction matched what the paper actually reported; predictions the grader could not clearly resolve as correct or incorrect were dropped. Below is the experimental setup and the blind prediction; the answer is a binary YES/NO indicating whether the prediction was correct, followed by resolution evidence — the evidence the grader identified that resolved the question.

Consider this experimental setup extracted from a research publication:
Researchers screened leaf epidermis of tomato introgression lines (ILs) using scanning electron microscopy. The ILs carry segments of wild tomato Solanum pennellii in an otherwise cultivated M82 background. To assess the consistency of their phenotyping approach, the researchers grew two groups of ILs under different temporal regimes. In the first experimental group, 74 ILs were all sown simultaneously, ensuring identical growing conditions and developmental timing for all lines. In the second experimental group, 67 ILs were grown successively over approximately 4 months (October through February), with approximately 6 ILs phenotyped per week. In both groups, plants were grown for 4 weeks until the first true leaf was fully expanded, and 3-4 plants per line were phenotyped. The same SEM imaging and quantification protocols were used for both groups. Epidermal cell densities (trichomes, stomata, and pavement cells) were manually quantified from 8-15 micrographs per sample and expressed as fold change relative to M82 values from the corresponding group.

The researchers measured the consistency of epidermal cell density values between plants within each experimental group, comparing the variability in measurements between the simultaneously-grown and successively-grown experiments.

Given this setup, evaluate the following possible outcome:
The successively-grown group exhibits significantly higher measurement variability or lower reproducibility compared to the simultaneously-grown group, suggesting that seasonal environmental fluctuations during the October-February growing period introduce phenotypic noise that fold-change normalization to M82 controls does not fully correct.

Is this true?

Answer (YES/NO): YES